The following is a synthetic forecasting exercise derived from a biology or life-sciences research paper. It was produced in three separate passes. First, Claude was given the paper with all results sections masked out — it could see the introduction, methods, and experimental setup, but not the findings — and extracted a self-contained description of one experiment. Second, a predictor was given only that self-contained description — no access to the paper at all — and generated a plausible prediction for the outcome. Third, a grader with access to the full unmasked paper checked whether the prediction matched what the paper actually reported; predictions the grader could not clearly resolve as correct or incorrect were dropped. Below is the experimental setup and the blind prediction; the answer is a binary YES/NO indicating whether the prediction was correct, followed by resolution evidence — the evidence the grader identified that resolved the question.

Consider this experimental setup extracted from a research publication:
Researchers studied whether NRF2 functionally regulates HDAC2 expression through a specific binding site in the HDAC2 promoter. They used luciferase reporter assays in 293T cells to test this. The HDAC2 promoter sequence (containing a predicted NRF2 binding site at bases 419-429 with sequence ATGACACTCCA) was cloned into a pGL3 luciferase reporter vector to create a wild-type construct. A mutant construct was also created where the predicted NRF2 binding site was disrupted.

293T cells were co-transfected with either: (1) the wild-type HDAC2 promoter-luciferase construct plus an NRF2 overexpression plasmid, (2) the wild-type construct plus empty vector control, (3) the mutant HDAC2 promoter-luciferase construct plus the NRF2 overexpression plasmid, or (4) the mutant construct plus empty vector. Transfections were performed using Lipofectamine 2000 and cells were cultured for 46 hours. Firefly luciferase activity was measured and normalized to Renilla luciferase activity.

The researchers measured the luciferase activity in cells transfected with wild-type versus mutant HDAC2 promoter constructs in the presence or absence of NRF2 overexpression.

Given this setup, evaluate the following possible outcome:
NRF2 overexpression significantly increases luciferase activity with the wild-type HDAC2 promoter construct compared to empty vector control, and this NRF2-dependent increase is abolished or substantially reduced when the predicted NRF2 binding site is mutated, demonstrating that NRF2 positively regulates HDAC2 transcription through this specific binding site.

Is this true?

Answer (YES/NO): YES